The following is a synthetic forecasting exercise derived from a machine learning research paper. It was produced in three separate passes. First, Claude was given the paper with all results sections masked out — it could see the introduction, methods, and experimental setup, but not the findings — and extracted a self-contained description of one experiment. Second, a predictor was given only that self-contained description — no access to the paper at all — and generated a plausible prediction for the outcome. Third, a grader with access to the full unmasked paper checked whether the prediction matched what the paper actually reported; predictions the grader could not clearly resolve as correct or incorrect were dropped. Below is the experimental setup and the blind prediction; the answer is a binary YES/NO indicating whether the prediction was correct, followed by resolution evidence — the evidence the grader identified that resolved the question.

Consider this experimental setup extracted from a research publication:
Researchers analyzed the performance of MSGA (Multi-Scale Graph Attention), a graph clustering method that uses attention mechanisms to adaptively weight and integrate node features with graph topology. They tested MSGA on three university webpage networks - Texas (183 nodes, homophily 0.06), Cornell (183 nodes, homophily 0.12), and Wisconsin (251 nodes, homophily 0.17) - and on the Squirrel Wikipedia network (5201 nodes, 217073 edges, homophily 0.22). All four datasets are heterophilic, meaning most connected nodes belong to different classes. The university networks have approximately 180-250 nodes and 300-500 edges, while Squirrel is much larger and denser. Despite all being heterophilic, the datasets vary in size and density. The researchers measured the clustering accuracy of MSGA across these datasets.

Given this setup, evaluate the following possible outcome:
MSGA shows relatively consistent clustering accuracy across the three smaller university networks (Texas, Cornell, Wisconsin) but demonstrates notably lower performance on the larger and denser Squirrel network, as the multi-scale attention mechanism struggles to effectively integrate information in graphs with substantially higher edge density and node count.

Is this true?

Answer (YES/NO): YES